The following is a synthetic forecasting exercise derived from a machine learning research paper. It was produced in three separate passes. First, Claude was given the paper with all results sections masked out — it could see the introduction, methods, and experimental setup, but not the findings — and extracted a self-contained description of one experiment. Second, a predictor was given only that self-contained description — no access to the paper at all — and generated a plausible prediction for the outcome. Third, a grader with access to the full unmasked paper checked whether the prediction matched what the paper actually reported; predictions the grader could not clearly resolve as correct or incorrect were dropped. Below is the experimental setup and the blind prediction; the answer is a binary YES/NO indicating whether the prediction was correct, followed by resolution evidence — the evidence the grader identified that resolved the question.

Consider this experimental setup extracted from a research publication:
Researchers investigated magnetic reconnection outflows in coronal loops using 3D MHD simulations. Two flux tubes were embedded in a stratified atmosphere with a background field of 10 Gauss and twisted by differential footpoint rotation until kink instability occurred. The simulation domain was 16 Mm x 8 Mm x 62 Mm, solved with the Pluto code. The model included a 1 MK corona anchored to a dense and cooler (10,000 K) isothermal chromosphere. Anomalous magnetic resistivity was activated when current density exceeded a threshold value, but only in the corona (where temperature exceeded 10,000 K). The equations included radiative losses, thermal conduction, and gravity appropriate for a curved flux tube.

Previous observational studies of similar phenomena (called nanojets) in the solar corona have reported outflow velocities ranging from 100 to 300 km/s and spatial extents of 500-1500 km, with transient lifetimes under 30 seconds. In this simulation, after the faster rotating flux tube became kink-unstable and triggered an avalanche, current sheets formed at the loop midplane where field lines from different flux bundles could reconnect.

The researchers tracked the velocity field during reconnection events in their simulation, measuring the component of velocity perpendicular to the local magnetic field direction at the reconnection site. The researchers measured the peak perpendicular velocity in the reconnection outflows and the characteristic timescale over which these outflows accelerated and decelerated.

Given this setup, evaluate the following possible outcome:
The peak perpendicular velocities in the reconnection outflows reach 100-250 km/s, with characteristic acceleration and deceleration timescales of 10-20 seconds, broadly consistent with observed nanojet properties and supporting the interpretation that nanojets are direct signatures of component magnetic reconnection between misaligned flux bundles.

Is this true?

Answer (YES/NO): YES